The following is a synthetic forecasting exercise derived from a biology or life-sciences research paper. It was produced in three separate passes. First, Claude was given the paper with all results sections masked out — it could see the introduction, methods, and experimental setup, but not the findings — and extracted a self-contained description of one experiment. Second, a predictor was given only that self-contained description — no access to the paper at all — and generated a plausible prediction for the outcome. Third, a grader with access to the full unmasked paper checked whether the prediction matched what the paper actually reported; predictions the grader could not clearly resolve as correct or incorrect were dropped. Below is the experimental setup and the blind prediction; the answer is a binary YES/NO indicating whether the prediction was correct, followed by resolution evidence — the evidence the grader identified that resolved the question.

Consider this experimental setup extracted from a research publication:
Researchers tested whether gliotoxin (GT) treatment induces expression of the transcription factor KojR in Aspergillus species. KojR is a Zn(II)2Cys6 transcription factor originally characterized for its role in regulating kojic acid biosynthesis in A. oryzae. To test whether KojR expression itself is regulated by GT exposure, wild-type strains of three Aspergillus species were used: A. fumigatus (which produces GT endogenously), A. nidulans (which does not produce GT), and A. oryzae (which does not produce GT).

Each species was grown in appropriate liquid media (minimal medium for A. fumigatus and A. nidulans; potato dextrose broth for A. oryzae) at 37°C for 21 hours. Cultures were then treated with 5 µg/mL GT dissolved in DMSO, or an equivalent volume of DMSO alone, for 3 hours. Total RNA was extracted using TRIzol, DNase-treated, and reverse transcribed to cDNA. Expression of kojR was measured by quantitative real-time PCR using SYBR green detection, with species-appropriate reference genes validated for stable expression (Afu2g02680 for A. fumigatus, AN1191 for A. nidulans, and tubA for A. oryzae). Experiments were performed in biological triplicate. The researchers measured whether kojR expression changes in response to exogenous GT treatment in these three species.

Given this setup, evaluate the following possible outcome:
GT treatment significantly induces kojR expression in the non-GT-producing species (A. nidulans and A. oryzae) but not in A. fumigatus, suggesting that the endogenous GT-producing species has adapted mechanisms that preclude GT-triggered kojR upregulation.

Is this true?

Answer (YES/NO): NO